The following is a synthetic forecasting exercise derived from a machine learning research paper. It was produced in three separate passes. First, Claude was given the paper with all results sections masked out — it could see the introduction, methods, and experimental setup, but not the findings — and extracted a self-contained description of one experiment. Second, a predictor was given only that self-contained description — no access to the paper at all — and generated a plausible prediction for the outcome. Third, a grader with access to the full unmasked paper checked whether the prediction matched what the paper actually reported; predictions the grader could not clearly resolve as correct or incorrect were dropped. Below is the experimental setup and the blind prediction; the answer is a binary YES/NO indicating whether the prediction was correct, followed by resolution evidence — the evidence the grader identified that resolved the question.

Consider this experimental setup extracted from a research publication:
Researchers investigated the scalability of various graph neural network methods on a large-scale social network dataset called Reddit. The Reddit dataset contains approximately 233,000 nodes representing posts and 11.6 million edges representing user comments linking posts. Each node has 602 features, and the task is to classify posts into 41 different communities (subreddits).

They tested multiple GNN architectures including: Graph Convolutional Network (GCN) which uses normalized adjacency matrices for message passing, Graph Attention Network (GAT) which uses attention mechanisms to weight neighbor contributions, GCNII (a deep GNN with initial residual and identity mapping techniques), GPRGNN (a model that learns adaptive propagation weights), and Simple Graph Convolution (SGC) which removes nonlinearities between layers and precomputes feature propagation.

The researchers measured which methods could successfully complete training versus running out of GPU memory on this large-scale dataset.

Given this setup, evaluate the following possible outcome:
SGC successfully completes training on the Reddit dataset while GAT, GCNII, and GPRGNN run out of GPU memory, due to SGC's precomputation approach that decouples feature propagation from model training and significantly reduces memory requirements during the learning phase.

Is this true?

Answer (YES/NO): YES